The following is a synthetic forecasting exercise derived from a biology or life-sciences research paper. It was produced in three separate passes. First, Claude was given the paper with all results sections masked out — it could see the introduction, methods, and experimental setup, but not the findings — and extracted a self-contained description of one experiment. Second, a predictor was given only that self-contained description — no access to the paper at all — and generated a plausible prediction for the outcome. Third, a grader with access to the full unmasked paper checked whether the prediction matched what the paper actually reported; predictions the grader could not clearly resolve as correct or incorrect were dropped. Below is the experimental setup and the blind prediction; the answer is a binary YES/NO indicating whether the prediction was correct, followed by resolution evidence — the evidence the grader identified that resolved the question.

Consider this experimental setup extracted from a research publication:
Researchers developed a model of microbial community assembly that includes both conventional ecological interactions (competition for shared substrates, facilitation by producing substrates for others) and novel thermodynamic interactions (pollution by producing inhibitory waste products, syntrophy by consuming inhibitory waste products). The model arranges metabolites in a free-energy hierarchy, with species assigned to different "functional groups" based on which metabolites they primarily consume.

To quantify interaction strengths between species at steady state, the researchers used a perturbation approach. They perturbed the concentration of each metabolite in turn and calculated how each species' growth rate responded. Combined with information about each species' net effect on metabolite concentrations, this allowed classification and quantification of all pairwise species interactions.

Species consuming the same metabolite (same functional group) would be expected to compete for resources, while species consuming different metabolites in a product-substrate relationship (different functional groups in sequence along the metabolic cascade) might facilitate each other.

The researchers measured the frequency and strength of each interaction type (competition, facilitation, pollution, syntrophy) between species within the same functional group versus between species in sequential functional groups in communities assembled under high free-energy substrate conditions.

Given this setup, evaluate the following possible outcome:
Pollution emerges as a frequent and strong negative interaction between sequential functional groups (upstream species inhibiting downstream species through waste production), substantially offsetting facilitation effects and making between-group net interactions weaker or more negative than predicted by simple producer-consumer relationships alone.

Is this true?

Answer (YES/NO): NO